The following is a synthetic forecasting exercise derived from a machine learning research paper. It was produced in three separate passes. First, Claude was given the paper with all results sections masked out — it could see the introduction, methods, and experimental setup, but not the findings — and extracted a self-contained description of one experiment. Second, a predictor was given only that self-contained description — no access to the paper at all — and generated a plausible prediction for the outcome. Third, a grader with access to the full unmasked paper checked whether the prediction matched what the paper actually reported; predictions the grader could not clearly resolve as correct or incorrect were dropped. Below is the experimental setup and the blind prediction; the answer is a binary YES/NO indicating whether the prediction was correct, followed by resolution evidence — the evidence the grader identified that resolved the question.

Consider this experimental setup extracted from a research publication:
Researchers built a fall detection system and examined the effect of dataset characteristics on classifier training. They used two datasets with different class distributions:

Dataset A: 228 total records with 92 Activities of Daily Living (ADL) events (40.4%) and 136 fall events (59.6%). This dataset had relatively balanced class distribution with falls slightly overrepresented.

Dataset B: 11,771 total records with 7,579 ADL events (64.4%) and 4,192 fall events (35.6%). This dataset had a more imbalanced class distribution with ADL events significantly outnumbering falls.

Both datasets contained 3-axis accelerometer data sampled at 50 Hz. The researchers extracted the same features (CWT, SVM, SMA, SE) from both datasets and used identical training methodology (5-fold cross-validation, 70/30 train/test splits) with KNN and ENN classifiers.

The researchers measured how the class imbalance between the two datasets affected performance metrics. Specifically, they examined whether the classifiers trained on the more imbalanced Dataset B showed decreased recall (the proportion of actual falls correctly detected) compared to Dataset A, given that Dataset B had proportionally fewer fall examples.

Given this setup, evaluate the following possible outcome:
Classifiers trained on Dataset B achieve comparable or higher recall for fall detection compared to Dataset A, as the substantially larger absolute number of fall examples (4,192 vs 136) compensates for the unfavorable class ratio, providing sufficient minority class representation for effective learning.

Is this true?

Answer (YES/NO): YES